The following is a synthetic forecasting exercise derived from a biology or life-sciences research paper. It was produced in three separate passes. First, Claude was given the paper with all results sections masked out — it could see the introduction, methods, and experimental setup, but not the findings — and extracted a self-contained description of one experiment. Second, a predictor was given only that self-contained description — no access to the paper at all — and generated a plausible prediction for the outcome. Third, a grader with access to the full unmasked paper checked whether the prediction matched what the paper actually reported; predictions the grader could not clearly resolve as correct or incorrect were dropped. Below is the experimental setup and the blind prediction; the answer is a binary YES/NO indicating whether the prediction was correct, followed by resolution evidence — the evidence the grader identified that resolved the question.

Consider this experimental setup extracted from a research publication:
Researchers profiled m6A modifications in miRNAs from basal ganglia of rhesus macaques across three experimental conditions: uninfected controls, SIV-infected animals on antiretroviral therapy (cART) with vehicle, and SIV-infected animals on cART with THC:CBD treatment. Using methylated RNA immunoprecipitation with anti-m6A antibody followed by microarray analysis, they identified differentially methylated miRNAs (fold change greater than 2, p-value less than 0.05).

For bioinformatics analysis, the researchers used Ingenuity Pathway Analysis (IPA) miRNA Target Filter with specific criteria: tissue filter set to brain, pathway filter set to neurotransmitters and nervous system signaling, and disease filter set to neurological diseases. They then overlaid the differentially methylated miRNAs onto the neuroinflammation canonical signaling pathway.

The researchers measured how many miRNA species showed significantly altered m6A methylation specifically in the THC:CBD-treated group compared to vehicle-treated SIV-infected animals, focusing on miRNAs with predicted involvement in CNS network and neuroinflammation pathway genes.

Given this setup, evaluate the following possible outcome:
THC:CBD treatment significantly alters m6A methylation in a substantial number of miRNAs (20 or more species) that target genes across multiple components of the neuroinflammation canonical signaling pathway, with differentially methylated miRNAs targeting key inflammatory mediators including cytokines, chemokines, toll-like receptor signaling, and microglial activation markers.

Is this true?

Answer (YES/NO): NO